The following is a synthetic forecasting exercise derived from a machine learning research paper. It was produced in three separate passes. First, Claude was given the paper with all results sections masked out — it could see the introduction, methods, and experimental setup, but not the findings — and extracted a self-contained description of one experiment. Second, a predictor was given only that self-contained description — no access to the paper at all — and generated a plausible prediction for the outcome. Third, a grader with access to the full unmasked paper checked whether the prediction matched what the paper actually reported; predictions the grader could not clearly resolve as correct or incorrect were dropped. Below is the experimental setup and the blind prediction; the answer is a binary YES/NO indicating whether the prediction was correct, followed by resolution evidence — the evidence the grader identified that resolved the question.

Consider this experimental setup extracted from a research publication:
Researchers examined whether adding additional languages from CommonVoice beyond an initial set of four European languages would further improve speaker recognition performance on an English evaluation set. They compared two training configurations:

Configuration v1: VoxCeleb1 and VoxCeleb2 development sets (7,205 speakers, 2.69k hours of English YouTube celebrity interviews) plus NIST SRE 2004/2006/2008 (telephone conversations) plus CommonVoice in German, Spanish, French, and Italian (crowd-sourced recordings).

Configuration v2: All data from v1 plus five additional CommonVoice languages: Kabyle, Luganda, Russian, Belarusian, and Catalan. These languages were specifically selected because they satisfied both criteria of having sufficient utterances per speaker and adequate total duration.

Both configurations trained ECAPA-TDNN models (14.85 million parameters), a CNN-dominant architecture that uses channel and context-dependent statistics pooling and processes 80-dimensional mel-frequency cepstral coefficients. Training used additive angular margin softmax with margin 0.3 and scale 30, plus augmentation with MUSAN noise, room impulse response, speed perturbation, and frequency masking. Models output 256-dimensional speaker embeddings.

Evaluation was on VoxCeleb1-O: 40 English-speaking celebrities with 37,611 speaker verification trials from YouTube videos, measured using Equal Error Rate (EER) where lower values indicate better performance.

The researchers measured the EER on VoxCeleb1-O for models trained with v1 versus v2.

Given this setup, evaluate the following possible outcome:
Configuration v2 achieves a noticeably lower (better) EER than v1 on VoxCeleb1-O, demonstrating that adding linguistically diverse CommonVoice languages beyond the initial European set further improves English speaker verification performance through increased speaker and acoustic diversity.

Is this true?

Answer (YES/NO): NO